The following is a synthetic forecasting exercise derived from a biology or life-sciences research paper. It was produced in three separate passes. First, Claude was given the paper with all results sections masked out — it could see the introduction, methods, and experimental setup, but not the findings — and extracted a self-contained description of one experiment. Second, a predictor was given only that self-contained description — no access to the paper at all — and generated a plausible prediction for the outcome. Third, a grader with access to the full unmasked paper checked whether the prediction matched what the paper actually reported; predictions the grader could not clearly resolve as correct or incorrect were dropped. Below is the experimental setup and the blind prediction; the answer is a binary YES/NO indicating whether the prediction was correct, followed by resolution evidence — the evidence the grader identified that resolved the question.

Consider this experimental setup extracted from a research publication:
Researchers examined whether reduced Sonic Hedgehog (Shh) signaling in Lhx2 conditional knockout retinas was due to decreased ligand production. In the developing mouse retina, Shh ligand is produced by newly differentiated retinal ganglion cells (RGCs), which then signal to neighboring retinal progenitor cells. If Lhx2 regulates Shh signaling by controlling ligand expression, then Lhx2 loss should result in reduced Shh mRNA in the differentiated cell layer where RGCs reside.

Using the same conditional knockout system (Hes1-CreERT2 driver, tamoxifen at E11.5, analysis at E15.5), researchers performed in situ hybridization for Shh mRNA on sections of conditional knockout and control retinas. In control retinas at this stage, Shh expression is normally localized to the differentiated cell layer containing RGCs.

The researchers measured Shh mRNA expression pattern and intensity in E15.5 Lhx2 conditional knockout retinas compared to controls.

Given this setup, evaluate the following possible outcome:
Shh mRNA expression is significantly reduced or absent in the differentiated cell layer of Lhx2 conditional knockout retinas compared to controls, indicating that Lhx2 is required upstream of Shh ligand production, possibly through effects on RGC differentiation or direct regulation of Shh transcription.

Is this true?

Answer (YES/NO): NO